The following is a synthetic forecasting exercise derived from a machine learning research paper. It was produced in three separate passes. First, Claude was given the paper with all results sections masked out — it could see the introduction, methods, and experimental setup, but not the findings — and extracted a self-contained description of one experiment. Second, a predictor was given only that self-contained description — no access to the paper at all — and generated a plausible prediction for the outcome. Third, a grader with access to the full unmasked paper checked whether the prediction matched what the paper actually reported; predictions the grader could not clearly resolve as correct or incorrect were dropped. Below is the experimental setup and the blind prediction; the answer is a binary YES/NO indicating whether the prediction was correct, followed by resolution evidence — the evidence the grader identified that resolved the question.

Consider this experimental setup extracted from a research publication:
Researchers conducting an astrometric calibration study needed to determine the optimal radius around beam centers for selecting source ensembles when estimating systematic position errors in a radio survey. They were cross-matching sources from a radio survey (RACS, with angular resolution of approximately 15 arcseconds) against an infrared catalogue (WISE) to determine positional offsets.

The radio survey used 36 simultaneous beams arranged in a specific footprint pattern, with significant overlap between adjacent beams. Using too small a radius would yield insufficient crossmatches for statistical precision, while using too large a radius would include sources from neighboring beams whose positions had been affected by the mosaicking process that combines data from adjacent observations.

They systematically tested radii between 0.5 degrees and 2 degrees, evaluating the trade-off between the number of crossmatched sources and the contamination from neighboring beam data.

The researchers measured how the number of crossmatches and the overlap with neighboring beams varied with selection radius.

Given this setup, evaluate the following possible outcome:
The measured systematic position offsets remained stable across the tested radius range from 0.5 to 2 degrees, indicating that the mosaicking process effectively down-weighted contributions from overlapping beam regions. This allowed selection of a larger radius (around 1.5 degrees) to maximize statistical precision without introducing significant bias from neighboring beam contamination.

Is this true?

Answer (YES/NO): NO